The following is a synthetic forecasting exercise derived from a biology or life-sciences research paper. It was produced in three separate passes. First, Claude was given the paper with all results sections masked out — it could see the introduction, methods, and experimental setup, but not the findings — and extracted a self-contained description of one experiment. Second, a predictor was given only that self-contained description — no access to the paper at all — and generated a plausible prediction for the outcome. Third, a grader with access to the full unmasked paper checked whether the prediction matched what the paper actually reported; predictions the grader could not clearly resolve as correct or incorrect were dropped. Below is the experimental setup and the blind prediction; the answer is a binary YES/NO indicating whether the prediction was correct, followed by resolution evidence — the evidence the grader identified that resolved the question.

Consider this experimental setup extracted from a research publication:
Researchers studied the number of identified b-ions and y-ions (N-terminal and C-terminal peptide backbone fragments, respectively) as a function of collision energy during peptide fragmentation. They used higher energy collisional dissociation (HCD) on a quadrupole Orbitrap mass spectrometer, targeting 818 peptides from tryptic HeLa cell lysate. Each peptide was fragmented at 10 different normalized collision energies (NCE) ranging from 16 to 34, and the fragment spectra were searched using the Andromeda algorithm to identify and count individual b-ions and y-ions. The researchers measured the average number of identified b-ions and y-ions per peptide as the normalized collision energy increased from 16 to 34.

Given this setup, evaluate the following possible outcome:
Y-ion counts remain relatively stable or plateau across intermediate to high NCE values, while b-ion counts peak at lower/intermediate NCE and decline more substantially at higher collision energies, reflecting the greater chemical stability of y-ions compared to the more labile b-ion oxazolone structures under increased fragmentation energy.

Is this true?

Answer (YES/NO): NO